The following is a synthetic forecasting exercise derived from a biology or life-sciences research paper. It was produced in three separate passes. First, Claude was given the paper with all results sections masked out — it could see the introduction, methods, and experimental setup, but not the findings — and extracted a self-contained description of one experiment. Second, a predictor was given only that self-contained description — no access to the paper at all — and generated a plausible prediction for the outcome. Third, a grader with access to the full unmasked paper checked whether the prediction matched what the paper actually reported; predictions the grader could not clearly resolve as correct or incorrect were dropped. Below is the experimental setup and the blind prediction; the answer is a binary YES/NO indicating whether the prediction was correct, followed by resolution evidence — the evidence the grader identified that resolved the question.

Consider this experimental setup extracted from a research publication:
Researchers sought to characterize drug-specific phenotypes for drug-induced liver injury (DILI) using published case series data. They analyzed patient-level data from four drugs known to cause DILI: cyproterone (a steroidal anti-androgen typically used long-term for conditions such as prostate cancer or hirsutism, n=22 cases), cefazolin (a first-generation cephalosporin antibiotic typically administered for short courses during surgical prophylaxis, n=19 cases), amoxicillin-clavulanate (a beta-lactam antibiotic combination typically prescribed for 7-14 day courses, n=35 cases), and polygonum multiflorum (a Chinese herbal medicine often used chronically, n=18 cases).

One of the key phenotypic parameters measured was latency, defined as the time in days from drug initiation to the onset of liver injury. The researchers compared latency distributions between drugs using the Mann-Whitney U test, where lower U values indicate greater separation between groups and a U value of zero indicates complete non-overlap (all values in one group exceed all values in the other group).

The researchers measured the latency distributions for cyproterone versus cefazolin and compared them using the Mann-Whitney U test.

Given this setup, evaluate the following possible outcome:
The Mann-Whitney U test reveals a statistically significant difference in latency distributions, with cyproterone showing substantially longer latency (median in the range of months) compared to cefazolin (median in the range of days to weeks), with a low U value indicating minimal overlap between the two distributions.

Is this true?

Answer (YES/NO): YES